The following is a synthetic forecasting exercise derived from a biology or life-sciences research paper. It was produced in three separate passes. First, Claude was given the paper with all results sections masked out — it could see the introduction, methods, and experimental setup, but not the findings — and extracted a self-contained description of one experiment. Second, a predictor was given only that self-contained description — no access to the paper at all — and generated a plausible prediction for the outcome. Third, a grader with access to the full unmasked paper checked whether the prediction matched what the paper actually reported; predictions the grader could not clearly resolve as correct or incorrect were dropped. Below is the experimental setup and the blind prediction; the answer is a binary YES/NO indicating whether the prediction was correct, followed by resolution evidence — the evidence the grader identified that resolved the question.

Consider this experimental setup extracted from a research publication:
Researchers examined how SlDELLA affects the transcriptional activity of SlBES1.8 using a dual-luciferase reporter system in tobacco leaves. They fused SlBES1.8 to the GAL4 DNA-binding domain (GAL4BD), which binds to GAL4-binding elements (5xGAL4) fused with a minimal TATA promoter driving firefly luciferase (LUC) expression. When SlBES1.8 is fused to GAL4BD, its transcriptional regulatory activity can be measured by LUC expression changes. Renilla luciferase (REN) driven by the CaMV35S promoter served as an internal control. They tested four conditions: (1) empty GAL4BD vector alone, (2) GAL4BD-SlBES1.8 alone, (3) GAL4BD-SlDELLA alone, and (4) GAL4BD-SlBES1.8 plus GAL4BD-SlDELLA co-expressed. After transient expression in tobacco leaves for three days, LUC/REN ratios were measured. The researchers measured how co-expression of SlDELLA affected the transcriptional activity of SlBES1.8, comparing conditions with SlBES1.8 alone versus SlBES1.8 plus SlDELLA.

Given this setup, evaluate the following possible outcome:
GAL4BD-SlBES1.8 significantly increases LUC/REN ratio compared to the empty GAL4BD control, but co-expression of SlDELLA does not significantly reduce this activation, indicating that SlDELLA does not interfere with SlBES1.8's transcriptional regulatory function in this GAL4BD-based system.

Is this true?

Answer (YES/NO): NO